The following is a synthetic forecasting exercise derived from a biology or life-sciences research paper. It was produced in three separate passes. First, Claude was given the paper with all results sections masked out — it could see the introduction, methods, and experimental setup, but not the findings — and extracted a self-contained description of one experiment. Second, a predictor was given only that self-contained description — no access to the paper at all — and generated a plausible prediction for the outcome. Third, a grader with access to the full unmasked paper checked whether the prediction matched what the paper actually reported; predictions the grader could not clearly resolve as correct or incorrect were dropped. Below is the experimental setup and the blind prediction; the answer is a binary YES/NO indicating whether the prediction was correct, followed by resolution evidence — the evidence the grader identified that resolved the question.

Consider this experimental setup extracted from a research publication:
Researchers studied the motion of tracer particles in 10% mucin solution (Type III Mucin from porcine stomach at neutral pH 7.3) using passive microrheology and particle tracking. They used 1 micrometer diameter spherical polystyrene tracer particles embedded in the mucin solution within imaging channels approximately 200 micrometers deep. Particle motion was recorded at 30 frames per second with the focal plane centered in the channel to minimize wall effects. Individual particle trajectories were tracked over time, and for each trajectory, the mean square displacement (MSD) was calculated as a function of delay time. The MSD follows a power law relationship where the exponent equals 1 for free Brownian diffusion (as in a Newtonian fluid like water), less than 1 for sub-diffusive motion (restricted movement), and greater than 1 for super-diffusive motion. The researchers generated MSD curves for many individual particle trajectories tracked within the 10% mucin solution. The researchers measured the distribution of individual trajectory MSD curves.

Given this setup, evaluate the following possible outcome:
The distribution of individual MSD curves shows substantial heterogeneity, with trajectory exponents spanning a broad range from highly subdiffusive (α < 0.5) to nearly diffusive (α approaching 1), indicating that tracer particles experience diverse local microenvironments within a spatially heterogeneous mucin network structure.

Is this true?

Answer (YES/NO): NO